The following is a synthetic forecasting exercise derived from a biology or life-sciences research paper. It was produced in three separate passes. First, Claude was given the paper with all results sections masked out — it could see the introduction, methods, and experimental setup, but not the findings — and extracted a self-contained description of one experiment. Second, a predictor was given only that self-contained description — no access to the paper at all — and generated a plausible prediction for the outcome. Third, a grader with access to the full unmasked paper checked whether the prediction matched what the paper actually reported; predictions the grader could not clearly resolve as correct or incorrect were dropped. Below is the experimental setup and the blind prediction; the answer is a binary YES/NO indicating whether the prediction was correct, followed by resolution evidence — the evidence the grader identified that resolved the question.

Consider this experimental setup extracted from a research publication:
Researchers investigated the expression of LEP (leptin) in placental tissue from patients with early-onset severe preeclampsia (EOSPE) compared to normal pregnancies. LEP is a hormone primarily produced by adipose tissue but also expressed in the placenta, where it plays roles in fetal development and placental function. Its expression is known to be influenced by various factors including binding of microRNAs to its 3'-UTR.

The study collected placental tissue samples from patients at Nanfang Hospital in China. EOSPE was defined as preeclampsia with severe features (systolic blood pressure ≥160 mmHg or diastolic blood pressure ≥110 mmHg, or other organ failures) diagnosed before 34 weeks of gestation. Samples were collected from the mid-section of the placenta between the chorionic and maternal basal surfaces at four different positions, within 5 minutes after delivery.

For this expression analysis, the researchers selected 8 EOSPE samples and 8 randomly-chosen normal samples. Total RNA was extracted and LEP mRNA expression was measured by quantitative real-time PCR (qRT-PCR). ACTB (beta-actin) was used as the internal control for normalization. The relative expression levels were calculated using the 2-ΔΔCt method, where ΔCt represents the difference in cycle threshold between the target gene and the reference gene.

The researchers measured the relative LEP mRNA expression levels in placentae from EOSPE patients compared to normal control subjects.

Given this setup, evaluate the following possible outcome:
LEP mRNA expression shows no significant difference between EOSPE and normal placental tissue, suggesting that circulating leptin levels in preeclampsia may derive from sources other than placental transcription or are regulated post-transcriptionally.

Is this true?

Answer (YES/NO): NO